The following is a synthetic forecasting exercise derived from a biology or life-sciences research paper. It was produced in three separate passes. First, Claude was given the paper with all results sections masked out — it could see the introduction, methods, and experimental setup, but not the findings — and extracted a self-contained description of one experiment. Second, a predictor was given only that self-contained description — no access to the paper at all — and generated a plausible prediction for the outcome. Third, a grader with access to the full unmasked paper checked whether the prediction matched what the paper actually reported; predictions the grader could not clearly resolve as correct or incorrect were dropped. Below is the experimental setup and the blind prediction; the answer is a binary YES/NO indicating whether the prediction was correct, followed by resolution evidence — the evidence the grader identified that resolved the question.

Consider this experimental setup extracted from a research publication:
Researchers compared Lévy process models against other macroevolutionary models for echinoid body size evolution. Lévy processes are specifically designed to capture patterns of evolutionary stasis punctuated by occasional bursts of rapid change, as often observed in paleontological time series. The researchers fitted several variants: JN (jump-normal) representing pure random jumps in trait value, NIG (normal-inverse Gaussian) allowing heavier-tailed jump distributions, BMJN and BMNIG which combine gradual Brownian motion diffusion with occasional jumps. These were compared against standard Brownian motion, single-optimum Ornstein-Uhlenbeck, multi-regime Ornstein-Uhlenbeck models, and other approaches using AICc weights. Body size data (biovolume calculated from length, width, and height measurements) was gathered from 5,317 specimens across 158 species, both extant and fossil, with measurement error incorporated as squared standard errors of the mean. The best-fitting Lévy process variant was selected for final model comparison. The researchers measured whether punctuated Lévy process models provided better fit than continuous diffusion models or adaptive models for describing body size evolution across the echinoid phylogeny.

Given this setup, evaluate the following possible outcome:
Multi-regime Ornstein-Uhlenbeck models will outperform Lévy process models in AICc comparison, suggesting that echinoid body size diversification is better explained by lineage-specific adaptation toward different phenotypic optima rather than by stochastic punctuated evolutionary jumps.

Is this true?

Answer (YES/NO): YES